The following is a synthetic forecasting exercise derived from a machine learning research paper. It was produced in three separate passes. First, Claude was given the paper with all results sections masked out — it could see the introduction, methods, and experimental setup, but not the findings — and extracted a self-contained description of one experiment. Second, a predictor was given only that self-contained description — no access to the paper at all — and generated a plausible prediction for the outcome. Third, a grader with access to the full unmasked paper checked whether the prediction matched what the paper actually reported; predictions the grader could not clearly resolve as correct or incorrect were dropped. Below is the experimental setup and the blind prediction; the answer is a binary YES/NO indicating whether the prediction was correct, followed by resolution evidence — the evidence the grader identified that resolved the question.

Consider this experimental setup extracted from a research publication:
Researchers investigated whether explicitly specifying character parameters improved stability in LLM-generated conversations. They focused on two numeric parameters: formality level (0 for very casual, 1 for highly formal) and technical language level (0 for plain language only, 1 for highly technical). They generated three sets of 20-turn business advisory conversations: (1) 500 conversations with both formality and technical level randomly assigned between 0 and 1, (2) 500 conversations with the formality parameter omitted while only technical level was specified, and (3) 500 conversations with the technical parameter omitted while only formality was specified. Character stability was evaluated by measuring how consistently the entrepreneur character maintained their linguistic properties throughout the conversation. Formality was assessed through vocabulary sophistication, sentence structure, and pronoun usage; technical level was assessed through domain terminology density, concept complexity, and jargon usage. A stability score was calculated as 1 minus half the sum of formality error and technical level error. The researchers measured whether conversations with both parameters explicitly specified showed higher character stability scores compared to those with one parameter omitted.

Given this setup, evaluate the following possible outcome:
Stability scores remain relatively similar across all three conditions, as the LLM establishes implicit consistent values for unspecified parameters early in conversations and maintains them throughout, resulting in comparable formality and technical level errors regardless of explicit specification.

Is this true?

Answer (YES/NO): NO